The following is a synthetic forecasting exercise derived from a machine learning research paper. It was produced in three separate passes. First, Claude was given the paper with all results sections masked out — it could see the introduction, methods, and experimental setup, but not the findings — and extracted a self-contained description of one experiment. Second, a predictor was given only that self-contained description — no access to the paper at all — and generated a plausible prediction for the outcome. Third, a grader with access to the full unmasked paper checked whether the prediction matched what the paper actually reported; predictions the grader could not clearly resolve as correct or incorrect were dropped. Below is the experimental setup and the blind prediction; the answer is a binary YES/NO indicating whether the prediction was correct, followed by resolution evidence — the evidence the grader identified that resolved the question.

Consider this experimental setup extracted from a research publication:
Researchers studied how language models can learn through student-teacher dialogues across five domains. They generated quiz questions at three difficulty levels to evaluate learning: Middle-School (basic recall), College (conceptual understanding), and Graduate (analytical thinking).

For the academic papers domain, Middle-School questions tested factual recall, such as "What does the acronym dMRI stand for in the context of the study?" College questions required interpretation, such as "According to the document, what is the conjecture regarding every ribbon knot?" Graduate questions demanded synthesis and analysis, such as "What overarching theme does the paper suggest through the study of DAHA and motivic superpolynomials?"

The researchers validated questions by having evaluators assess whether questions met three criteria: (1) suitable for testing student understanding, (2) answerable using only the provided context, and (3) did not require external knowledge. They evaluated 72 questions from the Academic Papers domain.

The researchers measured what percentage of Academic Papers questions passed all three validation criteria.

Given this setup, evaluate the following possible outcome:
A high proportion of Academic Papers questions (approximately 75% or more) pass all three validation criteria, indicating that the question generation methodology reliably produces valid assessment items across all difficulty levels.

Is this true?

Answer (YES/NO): YES